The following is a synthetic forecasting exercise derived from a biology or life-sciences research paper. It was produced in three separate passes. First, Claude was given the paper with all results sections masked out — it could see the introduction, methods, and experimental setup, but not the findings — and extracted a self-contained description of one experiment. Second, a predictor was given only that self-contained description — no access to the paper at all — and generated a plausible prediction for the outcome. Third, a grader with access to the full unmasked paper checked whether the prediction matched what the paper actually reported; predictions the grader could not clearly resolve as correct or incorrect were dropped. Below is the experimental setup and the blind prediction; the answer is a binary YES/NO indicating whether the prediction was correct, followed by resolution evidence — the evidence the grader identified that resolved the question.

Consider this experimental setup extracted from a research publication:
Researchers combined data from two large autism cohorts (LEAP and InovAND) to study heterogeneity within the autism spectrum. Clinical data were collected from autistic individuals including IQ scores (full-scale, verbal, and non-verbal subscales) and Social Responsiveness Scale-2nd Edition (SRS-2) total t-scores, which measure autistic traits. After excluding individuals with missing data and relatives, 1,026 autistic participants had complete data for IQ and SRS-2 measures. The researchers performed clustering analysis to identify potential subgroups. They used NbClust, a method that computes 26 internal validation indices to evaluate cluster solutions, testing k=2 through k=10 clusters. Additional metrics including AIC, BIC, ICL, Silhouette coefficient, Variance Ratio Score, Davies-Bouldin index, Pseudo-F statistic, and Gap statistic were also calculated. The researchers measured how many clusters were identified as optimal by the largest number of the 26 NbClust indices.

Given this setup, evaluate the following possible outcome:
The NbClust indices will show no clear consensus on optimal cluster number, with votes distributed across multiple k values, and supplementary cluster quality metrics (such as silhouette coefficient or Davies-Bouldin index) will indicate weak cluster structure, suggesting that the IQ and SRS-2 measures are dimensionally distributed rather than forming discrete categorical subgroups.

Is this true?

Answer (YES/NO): NO